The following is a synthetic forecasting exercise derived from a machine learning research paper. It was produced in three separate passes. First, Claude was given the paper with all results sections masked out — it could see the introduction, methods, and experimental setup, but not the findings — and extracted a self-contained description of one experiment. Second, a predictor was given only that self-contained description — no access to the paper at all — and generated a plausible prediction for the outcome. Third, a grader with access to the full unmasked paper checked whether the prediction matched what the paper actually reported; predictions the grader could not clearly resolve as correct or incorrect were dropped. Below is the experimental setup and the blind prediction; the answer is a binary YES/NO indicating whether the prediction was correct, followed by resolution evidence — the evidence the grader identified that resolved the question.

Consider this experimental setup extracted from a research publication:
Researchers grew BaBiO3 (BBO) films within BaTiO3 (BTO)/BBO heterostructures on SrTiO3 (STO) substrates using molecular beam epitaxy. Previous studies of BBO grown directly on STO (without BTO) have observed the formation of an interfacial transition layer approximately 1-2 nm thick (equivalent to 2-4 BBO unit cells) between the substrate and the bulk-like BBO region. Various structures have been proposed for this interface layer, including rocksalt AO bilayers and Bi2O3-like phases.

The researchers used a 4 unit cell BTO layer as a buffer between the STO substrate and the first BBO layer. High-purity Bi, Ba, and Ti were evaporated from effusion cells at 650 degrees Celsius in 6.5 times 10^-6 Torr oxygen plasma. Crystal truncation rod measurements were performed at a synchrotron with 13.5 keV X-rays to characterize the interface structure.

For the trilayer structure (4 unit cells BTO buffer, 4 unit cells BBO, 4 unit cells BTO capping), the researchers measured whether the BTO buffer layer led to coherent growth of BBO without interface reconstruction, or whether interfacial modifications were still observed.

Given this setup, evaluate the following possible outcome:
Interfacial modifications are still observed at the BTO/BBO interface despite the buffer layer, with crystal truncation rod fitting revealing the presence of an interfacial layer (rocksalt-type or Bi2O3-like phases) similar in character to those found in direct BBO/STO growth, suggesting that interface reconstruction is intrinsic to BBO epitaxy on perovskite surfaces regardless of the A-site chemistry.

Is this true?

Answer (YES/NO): NO